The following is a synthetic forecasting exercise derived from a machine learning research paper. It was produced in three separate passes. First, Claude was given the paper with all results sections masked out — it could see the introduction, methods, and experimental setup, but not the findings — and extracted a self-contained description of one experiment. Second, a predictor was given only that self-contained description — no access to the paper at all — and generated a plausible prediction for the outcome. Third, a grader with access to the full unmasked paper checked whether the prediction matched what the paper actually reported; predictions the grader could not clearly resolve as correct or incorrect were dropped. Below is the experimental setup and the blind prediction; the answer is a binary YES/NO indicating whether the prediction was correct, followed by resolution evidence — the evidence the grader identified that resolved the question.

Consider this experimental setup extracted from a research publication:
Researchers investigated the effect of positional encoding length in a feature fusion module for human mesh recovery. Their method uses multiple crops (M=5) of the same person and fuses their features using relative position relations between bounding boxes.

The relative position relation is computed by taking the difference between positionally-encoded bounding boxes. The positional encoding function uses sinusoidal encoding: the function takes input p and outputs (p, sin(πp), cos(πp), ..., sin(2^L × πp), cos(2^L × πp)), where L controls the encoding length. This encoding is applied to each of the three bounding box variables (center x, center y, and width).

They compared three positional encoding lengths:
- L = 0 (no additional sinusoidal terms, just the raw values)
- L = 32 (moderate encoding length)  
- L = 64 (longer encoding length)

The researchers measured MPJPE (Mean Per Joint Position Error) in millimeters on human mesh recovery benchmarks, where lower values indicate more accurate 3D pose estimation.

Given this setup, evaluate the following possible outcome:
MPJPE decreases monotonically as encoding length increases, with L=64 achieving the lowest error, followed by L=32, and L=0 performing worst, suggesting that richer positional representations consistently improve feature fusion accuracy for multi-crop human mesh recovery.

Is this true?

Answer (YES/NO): NO